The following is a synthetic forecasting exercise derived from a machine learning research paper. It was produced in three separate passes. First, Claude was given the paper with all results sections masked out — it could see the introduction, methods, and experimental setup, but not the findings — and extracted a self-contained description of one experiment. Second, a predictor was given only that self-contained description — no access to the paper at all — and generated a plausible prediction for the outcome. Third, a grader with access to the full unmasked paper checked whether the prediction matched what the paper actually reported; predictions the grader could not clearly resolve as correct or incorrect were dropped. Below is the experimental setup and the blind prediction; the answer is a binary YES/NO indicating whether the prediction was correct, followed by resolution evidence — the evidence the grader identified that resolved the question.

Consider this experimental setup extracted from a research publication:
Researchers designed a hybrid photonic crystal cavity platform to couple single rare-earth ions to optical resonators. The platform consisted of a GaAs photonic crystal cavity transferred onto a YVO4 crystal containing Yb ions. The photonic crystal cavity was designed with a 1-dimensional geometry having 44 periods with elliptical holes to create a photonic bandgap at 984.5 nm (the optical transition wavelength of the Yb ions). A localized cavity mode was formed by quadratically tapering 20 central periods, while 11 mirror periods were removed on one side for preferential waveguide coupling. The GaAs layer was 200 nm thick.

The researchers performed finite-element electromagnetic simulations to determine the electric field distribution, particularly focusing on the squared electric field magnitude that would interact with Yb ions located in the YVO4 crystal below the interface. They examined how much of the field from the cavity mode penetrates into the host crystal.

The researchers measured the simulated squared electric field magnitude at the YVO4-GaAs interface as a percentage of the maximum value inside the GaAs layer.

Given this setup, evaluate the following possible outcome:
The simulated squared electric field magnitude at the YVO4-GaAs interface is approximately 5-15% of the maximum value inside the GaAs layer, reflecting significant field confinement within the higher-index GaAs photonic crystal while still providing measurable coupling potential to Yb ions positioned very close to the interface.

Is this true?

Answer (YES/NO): NO